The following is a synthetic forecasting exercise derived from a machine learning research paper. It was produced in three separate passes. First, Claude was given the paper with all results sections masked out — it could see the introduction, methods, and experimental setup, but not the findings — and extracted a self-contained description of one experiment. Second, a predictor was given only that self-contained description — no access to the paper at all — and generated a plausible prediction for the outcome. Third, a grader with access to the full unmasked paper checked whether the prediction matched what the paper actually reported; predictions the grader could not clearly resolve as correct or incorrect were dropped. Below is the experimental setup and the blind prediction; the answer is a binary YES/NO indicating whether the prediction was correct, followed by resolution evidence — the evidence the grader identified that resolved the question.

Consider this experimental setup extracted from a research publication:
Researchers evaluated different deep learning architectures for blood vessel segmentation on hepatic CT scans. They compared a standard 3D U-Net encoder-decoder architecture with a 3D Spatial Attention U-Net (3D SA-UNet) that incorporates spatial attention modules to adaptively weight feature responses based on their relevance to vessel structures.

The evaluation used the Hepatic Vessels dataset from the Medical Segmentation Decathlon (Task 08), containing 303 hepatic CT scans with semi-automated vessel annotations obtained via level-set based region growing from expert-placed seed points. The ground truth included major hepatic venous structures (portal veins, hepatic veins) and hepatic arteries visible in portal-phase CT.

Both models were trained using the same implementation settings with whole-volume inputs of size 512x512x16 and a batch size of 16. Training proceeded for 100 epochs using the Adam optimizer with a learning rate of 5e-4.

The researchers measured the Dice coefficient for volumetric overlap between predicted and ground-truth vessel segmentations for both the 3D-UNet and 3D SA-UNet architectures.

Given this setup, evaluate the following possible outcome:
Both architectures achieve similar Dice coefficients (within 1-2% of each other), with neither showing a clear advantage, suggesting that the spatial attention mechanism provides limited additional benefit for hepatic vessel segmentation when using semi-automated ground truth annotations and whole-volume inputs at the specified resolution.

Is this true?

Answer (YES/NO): NO